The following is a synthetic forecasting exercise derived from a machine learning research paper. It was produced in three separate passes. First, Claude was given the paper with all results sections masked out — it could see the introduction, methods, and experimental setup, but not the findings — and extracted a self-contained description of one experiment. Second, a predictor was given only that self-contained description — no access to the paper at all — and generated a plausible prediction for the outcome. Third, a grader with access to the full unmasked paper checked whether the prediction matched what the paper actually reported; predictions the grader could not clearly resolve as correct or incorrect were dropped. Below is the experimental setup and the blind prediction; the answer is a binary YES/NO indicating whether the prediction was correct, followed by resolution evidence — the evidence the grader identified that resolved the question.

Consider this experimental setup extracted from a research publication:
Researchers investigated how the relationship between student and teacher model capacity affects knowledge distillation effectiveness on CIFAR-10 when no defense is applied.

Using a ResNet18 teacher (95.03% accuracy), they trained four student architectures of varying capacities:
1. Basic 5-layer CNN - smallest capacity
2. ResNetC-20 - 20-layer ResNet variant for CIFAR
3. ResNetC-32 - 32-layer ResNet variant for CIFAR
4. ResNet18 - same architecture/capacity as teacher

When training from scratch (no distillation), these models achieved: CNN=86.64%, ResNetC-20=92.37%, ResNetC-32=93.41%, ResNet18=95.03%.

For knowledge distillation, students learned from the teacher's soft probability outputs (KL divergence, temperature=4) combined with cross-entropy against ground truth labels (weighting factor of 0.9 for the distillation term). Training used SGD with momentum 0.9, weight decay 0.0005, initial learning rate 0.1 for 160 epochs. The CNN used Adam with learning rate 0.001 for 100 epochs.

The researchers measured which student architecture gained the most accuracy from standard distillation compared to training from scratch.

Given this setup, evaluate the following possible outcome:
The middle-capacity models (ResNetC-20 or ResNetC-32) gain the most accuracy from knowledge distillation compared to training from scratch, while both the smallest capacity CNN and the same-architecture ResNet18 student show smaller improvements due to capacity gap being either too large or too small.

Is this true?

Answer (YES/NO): NO